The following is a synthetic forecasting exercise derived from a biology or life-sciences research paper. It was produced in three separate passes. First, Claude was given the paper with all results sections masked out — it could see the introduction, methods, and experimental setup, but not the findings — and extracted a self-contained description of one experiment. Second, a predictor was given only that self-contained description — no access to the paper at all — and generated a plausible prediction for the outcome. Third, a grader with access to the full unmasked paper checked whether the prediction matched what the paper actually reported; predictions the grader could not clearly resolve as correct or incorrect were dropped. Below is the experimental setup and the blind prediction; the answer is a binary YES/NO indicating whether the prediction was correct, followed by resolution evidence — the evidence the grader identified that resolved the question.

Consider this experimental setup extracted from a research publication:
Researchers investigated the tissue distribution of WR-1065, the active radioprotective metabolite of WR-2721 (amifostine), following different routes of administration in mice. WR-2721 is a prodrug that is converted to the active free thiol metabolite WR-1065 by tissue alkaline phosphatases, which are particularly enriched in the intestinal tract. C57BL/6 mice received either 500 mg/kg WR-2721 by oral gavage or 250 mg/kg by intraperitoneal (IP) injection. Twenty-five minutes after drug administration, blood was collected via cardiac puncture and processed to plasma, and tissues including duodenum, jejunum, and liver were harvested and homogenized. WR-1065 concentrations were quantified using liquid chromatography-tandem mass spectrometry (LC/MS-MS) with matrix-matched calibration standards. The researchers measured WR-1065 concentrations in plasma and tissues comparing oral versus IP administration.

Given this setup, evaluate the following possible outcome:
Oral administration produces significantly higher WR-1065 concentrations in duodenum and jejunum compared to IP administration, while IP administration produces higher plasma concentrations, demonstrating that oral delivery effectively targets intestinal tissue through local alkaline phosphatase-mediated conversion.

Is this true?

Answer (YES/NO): YES